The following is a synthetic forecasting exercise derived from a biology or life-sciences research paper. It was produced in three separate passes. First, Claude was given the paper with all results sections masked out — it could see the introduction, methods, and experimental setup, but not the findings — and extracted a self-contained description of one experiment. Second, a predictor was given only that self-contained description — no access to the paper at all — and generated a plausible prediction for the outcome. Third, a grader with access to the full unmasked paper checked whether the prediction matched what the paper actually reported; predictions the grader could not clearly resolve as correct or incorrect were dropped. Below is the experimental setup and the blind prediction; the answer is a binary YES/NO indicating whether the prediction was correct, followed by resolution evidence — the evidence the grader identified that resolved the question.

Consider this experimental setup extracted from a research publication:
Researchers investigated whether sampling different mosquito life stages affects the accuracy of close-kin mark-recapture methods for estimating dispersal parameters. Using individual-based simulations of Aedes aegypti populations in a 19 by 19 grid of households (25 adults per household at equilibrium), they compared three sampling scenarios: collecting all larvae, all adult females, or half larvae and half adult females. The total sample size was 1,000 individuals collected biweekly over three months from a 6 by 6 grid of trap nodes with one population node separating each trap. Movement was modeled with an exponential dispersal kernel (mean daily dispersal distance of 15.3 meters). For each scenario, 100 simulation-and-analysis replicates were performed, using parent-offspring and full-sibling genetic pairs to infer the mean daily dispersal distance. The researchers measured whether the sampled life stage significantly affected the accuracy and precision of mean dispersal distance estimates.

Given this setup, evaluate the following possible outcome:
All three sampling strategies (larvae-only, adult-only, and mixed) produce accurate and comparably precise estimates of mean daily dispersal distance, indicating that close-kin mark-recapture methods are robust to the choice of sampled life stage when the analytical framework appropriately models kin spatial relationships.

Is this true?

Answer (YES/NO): NO